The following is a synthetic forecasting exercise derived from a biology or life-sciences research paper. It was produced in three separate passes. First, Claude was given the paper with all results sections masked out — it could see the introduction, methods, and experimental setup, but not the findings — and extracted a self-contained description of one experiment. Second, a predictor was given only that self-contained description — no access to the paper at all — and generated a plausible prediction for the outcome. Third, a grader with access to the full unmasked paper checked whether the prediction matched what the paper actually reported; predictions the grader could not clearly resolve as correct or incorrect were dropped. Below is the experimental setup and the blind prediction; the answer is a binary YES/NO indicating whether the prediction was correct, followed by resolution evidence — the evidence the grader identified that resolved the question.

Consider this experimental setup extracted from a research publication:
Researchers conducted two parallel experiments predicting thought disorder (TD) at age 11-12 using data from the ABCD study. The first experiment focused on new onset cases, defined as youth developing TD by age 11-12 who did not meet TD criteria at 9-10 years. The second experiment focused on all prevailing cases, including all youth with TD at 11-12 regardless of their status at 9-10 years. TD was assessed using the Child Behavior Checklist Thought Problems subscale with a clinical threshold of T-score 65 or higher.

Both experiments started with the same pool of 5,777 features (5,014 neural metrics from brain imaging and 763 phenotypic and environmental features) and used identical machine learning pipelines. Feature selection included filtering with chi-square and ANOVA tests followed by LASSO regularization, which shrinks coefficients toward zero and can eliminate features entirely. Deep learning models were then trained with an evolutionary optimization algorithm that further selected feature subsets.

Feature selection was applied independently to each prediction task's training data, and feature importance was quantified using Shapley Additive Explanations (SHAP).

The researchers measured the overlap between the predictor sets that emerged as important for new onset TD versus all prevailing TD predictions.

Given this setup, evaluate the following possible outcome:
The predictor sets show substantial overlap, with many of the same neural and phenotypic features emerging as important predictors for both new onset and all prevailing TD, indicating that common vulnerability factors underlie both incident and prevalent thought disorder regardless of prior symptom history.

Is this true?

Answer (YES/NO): NO